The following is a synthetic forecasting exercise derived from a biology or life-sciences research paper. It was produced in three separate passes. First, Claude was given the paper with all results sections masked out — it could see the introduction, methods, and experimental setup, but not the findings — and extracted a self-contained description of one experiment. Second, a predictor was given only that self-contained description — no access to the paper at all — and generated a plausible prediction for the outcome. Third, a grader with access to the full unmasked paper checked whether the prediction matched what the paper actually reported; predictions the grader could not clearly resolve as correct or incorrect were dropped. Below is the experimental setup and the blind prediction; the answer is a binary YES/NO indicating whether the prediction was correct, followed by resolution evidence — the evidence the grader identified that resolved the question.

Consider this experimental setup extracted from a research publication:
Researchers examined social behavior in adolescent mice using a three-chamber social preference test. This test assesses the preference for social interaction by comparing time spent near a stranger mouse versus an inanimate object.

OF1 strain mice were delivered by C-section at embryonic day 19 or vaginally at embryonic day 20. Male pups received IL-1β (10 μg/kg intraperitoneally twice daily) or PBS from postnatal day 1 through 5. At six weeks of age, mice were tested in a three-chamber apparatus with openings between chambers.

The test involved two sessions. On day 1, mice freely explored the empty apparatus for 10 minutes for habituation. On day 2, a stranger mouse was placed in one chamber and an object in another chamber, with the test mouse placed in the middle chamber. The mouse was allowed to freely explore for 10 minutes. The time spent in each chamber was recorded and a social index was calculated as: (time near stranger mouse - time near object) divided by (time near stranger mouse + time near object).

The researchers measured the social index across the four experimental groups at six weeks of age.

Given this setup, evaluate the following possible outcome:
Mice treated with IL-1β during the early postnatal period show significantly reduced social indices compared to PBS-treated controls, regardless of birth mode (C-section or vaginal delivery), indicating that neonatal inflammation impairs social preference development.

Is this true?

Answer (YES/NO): NO